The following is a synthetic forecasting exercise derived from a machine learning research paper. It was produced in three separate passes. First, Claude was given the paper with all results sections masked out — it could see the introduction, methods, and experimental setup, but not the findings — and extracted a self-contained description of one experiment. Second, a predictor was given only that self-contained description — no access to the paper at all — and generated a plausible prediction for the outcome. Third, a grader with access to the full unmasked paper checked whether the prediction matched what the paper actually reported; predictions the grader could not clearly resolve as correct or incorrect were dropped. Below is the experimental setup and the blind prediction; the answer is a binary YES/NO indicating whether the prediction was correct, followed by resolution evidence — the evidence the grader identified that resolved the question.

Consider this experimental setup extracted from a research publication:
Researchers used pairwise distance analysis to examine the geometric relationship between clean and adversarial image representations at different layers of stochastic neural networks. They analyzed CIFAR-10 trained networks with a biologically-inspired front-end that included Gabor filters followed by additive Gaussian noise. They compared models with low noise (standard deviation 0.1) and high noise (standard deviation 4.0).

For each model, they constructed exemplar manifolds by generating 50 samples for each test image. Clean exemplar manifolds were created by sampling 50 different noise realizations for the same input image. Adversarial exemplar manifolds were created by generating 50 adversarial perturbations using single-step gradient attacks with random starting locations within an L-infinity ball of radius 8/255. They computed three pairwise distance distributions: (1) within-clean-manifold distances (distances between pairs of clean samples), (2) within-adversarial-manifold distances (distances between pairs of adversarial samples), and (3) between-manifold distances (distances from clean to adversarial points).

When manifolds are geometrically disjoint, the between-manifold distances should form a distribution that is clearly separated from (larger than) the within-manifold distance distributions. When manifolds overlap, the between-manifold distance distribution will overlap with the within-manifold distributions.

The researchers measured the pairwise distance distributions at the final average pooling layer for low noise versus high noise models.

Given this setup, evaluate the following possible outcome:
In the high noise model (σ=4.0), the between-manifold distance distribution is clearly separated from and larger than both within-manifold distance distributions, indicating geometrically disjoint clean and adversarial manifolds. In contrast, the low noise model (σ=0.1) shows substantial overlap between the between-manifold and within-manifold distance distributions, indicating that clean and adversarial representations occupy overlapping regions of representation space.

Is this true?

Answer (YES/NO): NO